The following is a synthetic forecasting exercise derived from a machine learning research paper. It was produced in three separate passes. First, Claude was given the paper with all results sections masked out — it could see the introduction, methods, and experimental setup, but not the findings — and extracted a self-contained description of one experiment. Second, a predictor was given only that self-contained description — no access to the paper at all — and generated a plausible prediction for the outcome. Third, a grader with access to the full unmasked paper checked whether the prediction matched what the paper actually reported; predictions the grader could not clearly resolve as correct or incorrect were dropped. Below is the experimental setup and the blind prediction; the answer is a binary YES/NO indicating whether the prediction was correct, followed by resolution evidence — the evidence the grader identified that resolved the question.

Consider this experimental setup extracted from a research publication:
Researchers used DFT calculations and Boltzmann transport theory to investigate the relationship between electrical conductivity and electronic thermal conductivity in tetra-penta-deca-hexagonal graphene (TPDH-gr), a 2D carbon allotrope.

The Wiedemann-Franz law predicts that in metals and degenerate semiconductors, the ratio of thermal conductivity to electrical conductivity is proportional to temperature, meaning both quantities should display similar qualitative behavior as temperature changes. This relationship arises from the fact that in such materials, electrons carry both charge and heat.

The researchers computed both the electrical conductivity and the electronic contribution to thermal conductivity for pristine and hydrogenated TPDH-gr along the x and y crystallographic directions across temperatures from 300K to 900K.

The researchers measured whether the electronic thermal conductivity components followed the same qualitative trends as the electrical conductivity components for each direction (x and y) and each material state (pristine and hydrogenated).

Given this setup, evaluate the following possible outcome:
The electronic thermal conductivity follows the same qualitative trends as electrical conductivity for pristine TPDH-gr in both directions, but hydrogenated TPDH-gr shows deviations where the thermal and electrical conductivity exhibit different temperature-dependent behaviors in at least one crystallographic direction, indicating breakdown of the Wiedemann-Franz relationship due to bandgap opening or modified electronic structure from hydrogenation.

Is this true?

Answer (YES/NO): NO